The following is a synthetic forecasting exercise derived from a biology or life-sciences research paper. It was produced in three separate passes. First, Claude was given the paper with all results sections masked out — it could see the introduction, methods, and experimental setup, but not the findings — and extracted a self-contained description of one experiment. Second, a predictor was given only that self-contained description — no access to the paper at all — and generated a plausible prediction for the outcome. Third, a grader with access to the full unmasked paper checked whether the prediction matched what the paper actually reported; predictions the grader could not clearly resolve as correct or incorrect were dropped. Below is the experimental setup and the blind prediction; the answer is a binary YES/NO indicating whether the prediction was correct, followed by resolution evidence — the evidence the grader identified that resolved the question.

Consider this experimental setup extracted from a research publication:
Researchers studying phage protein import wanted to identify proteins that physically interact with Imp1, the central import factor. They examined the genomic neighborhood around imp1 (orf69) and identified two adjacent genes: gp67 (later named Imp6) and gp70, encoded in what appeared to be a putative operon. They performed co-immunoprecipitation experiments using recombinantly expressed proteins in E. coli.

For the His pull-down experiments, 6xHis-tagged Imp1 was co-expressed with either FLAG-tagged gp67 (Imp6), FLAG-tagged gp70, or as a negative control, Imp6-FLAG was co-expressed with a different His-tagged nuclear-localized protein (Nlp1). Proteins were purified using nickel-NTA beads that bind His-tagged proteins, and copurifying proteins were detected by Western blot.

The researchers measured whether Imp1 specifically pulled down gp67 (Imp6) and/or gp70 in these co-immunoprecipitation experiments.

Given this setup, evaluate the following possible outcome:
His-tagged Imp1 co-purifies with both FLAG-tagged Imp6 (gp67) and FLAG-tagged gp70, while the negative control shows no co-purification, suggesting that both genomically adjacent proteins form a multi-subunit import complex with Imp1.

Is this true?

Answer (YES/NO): NO